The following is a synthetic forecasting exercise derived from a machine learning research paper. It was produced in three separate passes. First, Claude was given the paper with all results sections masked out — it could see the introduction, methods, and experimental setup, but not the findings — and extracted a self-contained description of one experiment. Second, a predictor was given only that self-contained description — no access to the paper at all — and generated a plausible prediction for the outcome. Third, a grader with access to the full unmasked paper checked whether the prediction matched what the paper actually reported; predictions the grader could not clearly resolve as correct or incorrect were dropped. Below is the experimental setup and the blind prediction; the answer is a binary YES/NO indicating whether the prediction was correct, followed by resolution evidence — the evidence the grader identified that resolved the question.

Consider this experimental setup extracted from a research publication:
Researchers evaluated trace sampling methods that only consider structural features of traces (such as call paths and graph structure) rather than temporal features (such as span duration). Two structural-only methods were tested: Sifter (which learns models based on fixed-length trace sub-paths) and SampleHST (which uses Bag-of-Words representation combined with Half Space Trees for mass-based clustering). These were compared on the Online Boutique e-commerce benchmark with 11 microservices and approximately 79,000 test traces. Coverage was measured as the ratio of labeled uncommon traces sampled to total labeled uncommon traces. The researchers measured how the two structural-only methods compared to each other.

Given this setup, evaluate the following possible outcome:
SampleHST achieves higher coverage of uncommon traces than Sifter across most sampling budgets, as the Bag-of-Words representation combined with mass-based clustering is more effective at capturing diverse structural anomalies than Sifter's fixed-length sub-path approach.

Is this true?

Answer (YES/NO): NO